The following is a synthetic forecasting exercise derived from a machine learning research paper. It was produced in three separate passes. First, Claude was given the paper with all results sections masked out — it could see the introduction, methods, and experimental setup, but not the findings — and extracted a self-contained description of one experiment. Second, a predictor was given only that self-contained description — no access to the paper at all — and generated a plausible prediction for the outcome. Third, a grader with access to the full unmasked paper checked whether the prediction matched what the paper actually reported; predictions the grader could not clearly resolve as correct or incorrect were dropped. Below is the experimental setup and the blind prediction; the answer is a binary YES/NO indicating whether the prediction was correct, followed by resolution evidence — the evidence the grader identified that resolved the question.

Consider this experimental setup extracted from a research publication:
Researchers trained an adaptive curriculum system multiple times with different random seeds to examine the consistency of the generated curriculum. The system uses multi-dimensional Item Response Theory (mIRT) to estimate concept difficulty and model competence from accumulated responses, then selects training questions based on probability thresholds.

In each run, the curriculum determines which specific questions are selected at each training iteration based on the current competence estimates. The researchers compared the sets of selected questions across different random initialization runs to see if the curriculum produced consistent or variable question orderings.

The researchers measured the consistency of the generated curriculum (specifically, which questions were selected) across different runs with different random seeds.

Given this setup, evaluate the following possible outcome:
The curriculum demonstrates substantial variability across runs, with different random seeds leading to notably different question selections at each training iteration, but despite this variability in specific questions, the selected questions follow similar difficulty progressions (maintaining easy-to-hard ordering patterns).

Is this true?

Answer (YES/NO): NO